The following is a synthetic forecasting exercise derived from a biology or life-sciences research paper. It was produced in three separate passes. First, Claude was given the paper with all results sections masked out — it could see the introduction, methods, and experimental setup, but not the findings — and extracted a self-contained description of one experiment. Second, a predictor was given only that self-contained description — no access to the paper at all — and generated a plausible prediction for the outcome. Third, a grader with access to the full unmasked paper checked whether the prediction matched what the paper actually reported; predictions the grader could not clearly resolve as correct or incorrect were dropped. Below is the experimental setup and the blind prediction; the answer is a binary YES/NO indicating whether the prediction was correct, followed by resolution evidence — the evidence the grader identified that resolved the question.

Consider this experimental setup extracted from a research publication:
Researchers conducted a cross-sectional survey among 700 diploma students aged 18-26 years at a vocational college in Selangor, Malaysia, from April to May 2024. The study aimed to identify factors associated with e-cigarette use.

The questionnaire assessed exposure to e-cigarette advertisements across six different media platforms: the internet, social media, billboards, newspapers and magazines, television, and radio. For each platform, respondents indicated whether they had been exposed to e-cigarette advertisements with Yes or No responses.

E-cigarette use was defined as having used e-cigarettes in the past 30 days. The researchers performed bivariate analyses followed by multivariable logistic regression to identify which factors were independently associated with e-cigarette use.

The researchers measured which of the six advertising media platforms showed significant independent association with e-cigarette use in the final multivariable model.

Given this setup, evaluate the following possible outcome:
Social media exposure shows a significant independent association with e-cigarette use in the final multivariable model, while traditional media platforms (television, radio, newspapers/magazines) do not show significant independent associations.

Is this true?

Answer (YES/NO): NO